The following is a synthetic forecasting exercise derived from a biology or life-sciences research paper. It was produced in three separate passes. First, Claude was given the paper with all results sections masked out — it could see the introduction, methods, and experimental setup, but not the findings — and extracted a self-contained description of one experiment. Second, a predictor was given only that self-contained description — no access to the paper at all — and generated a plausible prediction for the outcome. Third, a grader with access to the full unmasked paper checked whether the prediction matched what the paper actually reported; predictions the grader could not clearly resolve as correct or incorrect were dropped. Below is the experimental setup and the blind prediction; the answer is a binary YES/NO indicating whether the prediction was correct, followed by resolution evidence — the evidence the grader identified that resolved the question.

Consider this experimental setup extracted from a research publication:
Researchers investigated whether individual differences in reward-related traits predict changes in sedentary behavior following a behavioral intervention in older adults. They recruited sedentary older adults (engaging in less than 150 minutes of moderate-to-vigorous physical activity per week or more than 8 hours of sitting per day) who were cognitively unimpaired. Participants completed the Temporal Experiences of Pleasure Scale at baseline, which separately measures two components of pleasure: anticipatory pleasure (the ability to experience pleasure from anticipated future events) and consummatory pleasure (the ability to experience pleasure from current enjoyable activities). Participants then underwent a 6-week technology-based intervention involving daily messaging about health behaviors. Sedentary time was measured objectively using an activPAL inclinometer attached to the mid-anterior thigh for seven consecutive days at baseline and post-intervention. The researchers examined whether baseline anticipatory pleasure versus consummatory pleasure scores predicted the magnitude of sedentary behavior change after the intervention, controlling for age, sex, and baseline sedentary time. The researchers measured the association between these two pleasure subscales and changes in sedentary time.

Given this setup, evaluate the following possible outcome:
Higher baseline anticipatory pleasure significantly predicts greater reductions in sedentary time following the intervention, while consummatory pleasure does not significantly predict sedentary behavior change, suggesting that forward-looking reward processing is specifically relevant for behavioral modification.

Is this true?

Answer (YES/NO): YES